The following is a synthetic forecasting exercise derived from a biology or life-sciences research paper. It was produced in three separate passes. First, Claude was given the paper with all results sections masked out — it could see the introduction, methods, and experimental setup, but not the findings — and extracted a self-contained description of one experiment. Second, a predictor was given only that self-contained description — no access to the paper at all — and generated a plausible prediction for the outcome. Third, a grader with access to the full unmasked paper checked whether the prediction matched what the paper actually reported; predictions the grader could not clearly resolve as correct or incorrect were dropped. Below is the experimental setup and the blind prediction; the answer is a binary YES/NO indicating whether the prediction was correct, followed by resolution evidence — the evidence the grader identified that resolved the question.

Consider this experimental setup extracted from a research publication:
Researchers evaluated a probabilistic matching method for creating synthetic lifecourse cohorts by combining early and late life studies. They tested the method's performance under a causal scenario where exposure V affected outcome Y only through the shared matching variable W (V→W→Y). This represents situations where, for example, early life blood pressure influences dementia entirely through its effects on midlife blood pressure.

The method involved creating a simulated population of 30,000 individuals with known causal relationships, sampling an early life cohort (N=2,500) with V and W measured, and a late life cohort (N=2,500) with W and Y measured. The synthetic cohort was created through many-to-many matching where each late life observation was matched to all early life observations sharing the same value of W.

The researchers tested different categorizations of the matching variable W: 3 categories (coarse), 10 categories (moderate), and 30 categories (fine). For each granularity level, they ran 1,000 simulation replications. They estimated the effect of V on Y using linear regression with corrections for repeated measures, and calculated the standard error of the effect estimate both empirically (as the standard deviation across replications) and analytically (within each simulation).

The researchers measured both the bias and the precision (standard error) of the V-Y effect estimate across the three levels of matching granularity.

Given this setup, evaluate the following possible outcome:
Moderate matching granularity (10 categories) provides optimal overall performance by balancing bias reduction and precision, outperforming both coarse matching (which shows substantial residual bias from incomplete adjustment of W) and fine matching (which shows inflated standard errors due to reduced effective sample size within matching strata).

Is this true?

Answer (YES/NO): NO